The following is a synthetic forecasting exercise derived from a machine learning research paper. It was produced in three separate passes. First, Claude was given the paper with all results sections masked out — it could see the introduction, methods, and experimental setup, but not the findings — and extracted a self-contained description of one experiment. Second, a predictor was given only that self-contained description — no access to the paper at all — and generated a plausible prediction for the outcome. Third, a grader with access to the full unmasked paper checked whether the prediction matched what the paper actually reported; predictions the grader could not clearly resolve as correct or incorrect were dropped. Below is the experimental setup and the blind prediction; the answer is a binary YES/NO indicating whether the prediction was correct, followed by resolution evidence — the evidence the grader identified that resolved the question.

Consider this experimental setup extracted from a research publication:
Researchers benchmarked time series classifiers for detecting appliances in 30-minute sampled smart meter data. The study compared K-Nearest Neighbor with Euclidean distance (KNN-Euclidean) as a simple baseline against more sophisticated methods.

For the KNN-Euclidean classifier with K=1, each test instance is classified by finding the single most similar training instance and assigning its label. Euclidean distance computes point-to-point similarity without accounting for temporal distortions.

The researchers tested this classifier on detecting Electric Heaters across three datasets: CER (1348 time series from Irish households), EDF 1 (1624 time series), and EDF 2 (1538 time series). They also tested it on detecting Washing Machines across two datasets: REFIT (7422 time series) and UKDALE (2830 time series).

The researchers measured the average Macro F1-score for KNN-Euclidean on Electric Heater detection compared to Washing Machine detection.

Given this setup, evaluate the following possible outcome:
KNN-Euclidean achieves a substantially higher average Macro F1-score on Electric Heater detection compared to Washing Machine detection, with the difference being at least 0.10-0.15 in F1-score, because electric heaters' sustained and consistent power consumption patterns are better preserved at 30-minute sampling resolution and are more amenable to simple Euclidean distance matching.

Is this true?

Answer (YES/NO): NO